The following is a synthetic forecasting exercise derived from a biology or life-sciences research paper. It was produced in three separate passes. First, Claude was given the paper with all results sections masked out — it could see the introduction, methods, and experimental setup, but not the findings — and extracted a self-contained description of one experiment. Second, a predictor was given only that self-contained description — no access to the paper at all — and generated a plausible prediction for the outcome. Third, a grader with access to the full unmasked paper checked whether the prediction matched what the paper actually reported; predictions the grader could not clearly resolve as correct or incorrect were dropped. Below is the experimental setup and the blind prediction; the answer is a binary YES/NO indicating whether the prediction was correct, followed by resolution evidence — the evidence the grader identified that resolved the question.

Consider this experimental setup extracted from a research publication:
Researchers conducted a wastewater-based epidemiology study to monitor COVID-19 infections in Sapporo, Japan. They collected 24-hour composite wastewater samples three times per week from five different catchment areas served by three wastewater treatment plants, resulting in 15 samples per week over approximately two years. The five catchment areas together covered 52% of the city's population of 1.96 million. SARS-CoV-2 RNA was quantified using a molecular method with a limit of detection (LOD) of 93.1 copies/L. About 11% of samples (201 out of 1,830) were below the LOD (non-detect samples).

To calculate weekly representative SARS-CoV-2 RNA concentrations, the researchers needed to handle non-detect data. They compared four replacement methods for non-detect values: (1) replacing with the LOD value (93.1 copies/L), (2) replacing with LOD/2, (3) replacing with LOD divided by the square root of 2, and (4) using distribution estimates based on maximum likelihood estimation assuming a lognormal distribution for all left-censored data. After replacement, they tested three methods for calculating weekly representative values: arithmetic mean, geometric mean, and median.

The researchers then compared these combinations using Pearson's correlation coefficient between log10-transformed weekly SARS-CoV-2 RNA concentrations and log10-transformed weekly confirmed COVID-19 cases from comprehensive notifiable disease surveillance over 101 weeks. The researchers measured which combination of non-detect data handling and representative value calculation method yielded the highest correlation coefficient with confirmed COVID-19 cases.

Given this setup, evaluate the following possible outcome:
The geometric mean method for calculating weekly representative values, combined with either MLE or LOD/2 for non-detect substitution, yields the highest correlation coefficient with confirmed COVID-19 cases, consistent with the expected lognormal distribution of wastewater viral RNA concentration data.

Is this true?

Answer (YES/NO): YES